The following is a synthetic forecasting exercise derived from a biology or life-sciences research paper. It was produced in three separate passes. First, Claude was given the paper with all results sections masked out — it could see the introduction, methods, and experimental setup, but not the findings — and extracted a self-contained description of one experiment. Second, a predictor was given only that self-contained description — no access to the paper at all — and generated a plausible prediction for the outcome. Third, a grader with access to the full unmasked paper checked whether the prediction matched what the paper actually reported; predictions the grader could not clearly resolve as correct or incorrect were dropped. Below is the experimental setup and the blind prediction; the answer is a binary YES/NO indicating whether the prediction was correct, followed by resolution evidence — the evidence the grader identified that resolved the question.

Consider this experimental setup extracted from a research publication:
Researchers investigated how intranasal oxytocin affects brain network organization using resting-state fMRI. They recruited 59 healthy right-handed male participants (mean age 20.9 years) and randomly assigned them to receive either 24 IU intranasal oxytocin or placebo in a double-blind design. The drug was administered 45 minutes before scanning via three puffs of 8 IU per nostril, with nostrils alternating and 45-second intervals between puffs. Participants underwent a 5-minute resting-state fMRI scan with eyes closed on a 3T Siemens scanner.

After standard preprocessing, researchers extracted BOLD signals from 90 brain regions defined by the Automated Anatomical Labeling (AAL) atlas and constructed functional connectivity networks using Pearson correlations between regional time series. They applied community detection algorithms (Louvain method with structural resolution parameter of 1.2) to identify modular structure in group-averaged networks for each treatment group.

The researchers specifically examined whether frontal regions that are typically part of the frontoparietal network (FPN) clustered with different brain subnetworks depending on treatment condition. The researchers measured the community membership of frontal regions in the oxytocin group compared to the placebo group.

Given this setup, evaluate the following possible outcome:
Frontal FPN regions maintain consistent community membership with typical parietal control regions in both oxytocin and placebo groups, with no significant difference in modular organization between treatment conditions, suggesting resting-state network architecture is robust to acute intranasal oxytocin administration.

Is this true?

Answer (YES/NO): NO